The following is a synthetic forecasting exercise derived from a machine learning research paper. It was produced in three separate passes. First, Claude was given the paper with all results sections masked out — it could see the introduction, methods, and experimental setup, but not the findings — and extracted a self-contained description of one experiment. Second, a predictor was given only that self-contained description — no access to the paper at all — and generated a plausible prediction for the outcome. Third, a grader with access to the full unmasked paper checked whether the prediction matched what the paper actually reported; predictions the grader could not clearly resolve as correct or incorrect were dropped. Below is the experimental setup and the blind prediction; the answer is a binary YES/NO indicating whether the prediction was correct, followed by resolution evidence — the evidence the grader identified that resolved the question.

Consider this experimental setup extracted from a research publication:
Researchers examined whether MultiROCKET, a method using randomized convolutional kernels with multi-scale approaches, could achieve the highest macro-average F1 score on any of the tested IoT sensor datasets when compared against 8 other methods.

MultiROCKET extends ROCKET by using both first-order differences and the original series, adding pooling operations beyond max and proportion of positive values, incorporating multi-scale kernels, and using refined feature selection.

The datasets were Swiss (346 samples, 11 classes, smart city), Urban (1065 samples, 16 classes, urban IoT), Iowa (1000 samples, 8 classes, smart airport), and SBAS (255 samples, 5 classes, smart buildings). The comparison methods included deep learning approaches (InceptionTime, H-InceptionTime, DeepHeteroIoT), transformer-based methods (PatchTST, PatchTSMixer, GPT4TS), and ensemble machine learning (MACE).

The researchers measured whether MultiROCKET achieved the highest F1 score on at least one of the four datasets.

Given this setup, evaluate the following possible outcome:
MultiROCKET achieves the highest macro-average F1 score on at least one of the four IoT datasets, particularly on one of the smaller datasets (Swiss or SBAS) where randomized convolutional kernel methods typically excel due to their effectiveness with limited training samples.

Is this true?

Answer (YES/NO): NO